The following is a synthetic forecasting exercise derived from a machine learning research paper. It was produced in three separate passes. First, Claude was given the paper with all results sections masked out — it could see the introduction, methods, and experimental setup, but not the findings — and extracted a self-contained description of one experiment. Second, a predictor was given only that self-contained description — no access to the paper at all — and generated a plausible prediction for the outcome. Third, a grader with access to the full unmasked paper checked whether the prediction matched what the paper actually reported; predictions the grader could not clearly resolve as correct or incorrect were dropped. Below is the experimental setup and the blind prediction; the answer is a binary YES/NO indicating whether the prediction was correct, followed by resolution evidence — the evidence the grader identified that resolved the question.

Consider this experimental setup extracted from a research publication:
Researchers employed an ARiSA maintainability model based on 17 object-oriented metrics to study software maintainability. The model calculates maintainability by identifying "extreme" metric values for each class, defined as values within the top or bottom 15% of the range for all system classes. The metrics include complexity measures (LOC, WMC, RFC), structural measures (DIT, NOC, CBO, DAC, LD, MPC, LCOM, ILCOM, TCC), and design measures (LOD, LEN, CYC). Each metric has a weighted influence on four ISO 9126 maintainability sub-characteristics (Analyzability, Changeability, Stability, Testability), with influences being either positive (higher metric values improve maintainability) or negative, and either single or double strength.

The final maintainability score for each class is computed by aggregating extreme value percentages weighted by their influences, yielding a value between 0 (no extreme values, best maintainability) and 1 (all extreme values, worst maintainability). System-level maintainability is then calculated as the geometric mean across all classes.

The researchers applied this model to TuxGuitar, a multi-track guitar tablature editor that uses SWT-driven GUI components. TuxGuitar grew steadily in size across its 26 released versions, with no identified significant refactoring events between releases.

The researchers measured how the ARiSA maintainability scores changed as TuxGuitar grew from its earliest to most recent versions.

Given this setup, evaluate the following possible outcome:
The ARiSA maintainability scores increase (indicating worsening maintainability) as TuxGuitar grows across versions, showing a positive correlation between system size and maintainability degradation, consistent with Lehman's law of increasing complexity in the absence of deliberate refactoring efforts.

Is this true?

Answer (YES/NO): YES